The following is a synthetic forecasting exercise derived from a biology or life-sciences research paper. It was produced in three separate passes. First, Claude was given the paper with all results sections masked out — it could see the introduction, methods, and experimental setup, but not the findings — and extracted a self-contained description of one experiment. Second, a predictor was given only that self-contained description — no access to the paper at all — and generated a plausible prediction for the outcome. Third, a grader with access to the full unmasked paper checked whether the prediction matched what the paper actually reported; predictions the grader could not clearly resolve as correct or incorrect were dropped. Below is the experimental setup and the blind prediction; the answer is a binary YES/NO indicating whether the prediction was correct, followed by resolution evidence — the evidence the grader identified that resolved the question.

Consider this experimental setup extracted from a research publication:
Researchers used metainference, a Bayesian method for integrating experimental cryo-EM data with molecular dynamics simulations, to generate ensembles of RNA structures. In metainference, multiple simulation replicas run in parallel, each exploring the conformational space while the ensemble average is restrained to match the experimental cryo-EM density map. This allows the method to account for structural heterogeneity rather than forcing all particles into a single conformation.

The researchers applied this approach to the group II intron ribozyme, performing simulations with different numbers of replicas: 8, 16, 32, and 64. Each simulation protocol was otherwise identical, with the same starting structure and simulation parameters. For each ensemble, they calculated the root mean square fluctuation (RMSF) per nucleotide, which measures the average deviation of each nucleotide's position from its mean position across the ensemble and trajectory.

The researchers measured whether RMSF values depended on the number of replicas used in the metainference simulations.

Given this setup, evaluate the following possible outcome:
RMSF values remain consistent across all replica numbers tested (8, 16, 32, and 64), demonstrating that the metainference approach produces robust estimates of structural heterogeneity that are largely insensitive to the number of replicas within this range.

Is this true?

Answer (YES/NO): YES